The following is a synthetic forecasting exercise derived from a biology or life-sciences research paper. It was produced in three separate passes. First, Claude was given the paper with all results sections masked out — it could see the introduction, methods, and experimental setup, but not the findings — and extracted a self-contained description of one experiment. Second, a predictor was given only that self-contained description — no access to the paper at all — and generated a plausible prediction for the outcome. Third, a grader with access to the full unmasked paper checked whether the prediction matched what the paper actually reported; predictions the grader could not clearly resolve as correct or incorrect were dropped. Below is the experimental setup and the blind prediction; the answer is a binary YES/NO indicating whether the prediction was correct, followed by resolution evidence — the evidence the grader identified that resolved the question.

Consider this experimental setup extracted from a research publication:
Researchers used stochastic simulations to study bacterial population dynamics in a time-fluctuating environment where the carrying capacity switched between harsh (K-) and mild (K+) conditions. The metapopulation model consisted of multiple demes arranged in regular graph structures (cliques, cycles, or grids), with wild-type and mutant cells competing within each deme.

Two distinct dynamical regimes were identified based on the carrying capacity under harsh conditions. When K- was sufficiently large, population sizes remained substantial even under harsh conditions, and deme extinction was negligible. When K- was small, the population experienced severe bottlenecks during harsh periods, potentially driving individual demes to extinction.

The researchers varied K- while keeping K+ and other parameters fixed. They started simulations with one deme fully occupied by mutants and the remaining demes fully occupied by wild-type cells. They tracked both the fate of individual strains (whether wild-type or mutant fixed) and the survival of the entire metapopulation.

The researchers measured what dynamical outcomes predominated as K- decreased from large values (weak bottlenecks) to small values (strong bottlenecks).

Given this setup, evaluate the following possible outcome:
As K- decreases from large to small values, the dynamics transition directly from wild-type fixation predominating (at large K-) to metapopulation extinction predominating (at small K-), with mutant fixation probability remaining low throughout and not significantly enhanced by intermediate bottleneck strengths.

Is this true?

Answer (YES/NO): NO